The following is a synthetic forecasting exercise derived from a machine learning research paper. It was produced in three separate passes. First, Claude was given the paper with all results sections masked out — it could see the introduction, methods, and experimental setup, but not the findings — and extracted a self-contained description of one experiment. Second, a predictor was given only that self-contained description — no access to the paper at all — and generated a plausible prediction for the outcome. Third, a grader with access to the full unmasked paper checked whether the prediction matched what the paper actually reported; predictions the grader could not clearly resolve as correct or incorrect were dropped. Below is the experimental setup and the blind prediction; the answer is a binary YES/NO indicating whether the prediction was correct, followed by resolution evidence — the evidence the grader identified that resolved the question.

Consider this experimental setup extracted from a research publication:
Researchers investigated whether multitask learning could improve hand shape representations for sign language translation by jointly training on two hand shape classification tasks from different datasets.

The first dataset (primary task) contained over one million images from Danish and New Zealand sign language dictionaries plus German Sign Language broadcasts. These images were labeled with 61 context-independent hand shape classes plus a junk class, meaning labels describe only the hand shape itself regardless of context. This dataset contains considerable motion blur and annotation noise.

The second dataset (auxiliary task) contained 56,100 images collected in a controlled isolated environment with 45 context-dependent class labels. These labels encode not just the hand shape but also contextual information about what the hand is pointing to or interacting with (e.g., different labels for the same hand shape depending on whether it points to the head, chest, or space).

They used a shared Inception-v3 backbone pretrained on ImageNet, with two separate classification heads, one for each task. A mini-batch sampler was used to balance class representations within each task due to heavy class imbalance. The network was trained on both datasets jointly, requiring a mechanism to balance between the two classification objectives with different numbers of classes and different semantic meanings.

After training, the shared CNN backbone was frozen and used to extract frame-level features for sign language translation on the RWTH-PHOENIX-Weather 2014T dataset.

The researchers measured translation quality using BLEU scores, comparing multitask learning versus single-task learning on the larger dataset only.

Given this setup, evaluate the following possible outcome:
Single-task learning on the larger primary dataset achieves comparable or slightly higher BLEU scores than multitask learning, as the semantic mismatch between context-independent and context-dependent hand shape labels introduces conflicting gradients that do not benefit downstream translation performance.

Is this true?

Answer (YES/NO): NO